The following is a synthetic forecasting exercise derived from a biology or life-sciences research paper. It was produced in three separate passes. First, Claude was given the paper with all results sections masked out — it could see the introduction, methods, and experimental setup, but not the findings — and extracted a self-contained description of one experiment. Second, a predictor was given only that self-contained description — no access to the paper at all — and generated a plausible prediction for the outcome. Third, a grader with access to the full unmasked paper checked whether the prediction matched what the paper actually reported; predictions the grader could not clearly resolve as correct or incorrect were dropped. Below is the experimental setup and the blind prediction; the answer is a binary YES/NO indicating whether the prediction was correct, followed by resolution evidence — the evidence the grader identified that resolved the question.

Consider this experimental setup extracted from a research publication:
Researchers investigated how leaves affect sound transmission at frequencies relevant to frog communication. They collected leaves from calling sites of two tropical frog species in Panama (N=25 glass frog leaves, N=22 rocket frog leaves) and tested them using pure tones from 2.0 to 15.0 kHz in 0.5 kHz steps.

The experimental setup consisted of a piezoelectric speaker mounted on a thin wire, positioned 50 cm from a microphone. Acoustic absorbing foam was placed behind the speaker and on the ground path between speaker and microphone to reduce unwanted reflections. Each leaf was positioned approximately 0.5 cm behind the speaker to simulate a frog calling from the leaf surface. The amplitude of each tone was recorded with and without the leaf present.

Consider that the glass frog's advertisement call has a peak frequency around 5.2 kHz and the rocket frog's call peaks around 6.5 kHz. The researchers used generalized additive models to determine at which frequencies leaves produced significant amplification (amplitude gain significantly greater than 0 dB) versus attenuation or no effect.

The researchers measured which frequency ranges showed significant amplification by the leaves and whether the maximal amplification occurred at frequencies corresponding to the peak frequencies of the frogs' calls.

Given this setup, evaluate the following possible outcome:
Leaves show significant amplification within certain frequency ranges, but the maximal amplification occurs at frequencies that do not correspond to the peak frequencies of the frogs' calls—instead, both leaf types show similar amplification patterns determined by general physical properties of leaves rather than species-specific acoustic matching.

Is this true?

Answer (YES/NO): NO